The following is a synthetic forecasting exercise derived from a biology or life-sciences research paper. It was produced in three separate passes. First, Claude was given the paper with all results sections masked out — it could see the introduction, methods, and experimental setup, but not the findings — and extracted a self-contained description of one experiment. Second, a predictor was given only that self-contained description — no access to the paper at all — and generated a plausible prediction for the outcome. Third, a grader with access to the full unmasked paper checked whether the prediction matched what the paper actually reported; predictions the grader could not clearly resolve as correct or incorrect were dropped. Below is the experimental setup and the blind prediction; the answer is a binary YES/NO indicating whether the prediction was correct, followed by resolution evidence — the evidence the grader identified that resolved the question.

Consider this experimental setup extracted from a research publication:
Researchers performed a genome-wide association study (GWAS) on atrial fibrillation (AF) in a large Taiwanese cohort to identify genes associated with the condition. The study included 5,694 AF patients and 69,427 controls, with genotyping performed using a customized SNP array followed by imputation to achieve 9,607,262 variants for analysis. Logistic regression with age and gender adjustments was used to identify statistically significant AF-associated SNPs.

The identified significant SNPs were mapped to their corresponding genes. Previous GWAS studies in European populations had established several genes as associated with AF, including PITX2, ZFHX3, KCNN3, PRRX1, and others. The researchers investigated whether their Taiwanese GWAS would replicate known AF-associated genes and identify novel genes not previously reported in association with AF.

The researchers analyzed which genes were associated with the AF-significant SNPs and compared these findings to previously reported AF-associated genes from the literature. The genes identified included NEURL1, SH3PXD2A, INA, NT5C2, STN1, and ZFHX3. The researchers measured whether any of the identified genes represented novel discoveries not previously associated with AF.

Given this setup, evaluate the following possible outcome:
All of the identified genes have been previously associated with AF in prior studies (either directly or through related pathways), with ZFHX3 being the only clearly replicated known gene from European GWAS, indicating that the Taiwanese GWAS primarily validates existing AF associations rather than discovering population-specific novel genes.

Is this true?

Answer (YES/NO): NO